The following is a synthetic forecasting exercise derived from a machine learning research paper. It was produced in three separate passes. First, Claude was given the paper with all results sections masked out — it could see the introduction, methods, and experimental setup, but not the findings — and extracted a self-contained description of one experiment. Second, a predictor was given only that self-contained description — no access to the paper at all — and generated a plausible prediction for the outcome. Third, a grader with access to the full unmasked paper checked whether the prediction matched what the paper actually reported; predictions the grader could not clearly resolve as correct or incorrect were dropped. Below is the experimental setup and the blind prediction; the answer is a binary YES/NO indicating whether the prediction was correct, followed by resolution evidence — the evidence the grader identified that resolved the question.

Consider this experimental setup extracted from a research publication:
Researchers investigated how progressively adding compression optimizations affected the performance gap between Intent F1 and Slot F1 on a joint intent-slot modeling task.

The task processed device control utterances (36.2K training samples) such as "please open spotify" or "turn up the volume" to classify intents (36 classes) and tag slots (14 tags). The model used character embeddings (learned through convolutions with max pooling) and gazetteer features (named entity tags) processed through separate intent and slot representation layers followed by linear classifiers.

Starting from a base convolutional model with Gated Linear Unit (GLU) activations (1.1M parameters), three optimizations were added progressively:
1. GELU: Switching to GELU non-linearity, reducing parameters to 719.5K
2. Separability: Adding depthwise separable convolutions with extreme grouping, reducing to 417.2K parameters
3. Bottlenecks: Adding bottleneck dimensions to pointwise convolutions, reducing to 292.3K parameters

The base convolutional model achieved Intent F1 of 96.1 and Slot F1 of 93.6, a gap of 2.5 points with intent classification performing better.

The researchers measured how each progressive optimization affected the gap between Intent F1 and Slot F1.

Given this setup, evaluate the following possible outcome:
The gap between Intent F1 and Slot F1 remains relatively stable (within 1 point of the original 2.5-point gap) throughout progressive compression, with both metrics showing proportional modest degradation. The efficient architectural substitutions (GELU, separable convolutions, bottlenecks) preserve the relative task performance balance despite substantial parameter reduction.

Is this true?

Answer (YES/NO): NO